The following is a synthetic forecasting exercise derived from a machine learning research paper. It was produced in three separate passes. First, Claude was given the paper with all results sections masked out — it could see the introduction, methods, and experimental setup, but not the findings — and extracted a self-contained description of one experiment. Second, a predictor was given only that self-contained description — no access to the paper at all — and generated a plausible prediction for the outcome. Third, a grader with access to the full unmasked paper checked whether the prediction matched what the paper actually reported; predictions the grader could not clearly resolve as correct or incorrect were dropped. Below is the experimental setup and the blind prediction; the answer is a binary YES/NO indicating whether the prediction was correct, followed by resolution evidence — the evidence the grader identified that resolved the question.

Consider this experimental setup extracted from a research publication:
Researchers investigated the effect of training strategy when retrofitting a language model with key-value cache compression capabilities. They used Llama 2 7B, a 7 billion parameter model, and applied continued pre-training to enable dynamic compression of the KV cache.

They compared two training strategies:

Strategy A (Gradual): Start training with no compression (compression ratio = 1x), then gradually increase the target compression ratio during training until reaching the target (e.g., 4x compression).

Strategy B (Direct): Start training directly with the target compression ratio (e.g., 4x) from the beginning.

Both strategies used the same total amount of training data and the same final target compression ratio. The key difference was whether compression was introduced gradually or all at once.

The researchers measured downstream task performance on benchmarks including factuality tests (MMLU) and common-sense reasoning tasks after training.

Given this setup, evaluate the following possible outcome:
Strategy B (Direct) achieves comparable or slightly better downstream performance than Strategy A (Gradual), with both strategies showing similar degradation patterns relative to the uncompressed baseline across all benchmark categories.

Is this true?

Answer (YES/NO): NO